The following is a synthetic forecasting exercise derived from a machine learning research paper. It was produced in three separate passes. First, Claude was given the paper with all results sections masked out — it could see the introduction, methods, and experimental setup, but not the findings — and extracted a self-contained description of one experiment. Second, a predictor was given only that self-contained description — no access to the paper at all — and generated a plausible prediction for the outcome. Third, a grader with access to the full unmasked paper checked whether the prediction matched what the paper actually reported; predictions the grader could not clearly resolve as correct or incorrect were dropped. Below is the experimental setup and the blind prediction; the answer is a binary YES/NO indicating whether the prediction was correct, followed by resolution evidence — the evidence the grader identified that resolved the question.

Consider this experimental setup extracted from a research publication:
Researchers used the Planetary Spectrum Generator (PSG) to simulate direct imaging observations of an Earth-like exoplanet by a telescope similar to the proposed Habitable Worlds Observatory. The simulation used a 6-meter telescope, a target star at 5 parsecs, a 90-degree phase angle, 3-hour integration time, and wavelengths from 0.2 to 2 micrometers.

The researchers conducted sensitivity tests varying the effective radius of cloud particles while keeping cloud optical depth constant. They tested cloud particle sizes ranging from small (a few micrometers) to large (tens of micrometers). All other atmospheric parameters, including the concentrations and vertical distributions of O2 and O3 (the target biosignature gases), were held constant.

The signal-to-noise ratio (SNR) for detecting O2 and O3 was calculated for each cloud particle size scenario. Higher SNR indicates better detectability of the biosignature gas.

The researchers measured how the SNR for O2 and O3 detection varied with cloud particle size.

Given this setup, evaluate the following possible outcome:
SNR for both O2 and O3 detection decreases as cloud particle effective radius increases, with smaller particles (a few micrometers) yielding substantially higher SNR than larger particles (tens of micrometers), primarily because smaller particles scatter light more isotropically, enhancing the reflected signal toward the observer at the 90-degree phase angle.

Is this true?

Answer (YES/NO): NO